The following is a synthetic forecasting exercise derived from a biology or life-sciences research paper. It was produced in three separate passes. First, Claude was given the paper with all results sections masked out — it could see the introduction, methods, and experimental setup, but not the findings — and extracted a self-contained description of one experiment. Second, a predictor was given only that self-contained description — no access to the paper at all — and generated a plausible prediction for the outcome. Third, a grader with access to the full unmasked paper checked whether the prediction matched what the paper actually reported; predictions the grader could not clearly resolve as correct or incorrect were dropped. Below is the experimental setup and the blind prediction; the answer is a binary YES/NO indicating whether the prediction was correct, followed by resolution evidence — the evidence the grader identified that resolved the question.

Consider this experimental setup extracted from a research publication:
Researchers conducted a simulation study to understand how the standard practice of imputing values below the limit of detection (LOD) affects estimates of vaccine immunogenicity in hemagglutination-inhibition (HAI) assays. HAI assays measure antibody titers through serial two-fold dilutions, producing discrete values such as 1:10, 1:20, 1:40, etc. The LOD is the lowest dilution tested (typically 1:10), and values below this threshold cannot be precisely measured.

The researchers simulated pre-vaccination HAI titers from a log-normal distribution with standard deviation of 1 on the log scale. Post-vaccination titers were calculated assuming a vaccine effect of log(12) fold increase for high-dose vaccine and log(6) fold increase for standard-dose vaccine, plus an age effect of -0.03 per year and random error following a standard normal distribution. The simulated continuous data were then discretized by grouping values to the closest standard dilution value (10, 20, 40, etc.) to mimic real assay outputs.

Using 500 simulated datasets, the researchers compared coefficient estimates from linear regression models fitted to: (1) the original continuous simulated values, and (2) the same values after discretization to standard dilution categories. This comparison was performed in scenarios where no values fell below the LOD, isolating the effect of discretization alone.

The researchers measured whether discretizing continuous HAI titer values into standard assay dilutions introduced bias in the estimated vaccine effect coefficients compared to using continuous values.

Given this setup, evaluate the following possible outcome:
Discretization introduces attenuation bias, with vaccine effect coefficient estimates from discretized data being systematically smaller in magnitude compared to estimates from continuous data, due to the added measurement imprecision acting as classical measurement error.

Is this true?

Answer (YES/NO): NO